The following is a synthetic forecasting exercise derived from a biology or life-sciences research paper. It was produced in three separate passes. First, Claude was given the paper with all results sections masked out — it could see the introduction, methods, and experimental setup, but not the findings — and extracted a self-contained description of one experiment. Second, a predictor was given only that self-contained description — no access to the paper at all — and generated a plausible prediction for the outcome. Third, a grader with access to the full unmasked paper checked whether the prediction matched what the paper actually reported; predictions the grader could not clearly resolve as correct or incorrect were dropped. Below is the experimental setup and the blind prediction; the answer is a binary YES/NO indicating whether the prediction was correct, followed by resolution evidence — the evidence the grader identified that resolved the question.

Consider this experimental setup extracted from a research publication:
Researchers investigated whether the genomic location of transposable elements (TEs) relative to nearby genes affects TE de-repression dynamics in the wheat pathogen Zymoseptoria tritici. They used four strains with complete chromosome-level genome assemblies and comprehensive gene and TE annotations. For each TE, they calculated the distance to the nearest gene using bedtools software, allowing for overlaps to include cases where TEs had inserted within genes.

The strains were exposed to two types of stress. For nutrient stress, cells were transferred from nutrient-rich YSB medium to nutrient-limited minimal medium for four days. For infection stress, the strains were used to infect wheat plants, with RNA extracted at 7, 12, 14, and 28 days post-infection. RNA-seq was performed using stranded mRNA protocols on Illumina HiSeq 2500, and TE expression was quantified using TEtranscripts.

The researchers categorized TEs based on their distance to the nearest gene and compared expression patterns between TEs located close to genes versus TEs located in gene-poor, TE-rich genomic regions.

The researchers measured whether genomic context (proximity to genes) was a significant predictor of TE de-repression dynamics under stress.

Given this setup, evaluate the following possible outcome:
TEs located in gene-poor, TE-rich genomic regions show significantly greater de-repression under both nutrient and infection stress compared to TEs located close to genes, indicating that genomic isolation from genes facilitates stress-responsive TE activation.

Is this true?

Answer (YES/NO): NO